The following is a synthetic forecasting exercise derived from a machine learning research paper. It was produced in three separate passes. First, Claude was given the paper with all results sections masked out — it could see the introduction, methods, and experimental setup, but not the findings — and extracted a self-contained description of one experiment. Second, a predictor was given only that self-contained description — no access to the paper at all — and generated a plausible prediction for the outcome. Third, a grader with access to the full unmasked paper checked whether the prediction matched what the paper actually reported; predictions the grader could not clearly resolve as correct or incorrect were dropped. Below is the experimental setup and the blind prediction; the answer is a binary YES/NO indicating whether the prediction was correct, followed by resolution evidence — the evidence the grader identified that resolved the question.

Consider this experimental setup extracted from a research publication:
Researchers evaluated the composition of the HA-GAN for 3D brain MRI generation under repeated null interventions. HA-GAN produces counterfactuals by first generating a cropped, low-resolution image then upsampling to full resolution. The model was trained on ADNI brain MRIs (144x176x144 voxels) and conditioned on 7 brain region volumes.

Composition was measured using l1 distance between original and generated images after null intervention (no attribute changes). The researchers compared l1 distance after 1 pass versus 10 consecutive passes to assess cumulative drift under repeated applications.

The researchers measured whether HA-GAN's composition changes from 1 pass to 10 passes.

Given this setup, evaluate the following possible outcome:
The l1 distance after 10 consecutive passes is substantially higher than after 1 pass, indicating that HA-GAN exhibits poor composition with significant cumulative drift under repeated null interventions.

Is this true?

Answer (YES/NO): NO